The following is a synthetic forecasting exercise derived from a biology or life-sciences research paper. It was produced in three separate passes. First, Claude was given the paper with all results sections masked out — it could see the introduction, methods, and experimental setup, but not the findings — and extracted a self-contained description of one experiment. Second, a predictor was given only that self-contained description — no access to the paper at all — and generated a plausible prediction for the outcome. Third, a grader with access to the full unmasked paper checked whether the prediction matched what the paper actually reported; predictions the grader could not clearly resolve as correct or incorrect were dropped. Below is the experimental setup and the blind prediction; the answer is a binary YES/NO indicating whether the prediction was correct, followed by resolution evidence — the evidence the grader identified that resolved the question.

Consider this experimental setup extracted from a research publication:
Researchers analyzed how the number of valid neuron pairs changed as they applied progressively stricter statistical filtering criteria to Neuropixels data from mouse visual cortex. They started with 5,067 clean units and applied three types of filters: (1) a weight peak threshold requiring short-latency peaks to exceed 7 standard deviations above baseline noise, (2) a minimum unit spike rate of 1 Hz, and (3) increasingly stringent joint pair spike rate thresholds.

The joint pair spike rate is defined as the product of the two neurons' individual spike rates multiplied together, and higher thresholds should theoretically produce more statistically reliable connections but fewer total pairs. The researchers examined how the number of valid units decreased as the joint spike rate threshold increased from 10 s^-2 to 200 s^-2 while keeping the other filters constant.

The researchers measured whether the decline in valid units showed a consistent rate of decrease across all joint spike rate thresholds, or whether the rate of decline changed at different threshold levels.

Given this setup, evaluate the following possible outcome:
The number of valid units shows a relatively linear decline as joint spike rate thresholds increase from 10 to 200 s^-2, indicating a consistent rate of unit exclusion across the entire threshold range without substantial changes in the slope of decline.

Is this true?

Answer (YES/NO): NO